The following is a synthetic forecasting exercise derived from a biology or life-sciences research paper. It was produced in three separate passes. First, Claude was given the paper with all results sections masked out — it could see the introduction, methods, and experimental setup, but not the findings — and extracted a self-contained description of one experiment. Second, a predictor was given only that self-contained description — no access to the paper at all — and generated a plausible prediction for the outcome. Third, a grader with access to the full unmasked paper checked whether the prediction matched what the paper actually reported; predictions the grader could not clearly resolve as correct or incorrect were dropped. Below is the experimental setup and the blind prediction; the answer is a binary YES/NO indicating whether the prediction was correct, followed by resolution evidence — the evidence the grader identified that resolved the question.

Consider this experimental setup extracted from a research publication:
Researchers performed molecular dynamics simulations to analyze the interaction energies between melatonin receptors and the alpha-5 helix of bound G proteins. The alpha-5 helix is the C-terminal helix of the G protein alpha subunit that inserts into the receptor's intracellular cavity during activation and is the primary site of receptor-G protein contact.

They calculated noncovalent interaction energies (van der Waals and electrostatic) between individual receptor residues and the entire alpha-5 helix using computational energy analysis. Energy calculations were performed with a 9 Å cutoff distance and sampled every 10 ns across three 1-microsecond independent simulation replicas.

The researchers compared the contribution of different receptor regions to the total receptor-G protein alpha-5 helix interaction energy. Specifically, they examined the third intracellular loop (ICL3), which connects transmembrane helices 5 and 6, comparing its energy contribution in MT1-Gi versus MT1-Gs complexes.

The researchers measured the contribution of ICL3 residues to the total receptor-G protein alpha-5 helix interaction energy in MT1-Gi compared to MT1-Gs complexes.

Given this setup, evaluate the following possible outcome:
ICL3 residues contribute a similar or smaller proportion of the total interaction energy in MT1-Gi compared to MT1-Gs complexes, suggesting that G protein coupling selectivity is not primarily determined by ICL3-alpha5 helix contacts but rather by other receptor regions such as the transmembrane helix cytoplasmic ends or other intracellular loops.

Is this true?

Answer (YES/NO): NO